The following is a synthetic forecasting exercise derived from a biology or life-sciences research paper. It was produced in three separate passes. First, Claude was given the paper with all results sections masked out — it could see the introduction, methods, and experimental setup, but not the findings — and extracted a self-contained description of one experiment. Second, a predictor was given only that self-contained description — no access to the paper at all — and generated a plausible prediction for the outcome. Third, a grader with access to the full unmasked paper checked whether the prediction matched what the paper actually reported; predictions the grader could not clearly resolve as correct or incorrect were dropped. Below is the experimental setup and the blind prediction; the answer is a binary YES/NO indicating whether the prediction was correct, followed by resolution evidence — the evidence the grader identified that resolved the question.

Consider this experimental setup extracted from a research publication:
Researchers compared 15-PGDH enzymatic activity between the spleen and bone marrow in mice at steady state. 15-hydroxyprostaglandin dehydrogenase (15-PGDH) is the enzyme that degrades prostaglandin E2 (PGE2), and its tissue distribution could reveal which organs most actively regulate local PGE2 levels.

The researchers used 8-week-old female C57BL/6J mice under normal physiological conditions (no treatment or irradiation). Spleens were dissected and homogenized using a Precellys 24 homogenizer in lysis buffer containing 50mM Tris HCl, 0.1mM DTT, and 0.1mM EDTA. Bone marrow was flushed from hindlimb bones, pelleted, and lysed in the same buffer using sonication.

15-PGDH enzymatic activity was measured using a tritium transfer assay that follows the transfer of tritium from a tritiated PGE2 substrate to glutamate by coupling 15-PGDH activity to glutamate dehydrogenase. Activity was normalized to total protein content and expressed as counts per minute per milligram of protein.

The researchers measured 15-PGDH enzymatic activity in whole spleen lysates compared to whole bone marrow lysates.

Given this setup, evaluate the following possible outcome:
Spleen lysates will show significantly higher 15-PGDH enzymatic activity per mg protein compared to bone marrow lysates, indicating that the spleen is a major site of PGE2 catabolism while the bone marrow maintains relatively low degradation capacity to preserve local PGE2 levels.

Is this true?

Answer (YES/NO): YES